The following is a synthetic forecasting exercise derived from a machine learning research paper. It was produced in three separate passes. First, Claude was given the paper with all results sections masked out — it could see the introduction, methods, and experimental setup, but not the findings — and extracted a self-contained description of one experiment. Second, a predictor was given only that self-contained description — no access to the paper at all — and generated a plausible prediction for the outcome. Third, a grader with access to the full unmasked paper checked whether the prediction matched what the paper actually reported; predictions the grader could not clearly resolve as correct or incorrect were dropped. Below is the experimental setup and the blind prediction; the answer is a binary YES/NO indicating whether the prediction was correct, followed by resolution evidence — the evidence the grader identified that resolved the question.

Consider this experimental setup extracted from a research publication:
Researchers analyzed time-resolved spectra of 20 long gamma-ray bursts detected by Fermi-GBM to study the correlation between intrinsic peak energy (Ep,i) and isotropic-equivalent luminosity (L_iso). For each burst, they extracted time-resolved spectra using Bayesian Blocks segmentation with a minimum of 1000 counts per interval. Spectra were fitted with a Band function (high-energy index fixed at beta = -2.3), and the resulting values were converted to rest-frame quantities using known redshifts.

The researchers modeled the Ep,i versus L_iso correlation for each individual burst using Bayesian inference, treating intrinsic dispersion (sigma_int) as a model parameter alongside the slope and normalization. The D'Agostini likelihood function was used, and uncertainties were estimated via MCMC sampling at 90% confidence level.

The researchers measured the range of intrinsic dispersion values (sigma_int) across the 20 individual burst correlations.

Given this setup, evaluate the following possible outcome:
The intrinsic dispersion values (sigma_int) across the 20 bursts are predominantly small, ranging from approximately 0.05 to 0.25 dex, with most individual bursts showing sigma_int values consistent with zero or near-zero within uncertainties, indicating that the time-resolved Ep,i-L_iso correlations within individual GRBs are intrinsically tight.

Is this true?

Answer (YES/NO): NO